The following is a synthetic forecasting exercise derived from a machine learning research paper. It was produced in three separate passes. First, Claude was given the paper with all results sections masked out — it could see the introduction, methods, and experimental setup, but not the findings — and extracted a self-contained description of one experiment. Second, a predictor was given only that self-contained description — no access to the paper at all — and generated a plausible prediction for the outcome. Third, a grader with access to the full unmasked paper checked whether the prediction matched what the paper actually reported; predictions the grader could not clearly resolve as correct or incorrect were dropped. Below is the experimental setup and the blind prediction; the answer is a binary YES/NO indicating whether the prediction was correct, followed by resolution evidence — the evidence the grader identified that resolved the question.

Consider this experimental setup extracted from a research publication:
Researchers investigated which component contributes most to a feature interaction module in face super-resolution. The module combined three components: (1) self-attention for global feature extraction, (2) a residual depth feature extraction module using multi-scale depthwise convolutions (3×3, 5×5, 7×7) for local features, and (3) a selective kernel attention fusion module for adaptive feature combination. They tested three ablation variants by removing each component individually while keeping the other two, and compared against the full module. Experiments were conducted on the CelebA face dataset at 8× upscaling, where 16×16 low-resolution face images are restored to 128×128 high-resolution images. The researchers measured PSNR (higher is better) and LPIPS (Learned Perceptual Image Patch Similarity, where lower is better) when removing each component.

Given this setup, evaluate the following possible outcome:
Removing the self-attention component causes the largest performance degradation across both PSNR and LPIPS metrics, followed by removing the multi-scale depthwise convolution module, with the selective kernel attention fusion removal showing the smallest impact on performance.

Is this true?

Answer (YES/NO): NO